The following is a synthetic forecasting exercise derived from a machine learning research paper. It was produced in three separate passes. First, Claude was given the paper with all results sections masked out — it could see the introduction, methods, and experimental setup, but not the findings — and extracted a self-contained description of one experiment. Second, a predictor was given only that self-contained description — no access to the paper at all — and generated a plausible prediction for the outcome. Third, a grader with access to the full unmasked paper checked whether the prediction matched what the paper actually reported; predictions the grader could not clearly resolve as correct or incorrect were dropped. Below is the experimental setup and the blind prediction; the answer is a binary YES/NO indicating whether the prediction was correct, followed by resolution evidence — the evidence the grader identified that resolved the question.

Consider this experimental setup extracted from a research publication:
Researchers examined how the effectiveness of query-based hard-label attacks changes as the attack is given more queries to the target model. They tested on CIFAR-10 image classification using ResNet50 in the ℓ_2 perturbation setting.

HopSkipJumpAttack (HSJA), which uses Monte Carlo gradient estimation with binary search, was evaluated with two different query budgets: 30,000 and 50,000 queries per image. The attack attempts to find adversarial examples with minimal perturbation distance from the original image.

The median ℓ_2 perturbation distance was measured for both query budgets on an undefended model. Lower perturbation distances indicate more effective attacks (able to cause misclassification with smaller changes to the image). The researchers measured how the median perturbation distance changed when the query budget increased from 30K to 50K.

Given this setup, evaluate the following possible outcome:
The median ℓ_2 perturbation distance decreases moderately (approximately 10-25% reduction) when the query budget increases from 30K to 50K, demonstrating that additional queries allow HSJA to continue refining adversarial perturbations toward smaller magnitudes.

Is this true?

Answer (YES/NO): NO